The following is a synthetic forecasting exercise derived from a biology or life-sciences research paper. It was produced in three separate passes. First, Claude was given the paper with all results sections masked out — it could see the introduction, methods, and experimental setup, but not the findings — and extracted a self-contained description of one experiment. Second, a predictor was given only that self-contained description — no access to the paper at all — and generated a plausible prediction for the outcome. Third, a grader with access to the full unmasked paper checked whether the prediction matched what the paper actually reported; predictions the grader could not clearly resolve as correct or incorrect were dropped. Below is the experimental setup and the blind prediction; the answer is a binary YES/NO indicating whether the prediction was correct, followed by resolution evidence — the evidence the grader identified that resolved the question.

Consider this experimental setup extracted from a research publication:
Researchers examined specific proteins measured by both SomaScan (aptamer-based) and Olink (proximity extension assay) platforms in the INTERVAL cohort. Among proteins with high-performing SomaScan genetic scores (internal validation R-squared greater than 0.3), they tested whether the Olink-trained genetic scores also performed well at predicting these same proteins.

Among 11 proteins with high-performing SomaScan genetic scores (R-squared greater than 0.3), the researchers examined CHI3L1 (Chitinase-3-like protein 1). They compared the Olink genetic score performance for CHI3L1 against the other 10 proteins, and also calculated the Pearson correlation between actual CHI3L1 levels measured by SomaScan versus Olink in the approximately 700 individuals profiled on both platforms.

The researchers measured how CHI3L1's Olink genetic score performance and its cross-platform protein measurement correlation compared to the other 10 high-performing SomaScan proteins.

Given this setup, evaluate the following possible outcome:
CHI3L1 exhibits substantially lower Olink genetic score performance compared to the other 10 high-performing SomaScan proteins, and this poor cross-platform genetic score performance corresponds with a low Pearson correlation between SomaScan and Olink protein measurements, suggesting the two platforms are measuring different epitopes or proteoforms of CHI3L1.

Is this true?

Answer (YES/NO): YES